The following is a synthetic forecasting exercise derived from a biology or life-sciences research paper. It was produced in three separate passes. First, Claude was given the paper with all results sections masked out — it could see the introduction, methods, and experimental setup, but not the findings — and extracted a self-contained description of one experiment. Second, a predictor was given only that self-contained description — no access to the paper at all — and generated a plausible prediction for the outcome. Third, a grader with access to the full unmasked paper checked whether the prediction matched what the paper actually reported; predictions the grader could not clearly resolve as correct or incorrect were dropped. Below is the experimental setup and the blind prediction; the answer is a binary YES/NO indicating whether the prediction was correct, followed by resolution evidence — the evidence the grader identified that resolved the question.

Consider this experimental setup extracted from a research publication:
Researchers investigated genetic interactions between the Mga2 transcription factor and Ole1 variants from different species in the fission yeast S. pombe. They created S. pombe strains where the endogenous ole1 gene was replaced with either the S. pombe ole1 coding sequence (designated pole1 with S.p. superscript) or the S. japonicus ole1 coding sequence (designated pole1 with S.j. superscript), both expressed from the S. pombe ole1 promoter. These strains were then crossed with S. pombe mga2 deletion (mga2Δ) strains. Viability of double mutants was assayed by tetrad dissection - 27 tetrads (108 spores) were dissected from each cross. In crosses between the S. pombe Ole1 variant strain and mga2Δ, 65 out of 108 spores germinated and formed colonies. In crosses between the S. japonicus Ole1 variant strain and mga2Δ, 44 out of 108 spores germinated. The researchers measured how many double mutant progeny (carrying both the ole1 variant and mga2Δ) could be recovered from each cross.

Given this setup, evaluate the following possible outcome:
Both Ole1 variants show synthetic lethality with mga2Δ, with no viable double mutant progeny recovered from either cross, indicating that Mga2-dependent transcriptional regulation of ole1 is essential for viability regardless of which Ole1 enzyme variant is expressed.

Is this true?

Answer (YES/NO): NO